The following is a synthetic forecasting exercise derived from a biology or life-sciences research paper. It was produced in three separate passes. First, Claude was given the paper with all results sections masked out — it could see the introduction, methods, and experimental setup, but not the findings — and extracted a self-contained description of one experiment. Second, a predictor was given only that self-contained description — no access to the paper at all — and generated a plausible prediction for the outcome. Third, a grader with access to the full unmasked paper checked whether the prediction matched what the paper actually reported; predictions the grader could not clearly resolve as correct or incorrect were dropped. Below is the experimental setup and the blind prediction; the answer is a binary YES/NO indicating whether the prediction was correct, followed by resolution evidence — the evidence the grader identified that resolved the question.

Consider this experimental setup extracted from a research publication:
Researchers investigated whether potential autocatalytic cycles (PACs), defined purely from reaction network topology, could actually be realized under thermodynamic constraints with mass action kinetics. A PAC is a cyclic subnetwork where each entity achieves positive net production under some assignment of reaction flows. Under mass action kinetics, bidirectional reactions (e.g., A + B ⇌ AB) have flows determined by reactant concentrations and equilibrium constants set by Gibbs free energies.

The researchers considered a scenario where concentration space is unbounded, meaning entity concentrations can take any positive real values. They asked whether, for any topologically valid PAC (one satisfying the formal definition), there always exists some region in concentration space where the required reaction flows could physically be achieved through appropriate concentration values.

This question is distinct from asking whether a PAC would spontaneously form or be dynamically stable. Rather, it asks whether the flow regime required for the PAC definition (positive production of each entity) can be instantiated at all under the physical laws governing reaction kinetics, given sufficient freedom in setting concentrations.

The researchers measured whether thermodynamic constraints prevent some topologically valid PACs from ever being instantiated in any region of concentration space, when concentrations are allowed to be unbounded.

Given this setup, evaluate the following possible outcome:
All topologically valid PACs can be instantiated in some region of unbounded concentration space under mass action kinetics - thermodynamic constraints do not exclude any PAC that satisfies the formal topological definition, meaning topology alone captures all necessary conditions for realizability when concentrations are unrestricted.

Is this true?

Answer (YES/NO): YES